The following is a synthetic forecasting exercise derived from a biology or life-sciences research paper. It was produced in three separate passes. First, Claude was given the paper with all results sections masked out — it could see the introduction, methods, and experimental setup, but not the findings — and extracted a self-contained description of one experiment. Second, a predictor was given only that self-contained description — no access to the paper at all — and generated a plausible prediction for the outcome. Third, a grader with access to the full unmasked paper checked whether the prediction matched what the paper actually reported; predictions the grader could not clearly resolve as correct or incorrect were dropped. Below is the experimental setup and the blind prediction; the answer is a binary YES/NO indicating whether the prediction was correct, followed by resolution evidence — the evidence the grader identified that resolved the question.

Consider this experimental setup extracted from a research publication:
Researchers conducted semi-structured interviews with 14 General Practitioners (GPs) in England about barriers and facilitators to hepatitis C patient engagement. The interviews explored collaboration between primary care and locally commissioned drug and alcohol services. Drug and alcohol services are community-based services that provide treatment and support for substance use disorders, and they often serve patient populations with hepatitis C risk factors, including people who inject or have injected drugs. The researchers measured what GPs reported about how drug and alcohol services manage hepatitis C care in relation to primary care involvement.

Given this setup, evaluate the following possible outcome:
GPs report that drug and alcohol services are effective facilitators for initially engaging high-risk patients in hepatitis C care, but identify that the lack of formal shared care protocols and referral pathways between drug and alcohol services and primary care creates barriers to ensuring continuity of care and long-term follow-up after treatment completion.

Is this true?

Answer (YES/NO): NO